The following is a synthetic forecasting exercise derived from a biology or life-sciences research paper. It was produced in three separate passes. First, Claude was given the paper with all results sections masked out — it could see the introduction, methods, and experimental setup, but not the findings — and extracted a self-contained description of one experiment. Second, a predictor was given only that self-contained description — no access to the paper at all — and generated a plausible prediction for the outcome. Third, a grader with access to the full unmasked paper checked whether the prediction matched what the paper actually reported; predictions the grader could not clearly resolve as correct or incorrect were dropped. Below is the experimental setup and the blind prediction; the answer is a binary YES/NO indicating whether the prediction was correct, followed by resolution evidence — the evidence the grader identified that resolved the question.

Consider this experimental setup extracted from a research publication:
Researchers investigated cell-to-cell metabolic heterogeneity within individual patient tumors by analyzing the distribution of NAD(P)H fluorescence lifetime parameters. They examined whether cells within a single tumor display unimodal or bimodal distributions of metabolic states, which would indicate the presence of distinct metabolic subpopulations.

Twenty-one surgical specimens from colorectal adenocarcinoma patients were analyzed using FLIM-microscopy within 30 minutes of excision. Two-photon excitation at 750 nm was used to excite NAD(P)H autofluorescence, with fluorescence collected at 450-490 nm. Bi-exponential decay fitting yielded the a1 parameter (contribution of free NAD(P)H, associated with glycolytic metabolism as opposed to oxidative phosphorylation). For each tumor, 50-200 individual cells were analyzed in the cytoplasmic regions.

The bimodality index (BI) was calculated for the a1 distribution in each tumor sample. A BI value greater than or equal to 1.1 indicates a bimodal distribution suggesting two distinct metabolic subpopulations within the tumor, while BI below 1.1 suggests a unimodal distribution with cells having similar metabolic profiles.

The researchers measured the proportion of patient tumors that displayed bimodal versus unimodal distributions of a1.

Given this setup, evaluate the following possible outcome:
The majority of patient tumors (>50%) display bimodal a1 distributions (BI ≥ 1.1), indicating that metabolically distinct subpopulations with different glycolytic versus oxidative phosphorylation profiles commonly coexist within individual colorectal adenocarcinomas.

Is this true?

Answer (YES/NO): NO